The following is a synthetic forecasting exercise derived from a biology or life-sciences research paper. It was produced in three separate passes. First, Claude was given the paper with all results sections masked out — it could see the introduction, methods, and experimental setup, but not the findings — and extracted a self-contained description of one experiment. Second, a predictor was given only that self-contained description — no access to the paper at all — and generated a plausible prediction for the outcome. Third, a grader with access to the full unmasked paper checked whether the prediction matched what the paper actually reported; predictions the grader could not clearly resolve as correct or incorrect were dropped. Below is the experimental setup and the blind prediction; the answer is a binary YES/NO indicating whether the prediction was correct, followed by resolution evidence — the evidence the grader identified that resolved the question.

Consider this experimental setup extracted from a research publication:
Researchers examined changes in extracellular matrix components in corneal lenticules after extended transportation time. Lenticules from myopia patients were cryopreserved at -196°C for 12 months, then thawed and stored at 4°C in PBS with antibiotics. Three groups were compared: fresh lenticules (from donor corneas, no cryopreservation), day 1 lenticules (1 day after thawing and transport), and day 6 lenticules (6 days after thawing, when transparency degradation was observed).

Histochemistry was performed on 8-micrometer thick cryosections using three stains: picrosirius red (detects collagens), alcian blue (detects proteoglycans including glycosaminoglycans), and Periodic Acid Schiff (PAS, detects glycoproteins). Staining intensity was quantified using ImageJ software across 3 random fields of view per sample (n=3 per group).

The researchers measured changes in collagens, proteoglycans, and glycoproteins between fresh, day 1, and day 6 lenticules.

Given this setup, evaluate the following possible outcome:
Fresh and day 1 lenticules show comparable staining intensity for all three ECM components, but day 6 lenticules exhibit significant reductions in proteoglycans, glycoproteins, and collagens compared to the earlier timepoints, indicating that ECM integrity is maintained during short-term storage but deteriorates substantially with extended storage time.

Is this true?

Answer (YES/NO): NO